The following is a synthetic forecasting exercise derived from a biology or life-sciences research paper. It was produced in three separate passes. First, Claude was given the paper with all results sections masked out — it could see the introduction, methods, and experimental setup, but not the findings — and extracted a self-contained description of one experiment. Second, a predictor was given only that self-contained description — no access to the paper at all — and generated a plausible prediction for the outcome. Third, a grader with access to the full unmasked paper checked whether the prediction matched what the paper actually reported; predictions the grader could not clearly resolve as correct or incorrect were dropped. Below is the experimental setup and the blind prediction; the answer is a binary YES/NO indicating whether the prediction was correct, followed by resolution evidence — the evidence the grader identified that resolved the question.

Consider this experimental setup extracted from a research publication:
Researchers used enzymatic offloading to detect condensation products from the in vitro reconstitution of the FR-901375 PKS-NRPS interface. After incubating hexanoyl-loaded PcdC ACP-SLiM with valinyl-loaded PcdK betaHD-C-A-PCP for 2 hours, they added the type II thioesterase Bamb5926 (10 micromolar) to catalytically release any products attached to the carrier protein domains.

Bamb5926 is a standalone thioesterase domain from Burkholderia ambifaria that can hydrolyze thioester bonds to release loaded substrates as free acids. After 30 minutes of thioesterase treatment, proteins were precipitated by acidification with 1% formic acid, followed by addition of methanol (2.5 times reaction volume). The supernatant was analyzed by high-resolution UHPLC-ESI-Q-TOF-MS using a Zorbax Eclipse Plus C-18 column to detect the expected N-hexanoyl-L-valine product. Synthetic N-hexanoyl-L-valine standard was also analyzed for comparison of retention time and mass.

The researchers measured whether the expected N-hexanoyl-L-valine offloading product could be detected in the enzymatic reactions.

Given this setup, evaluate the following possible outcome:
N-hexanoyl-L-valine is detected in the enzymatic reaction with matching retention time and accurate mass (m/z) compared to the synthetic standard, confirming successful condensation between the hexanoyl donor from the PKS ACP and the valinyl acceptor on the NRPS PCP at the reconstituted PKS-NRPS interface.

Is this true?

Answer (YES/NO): YES